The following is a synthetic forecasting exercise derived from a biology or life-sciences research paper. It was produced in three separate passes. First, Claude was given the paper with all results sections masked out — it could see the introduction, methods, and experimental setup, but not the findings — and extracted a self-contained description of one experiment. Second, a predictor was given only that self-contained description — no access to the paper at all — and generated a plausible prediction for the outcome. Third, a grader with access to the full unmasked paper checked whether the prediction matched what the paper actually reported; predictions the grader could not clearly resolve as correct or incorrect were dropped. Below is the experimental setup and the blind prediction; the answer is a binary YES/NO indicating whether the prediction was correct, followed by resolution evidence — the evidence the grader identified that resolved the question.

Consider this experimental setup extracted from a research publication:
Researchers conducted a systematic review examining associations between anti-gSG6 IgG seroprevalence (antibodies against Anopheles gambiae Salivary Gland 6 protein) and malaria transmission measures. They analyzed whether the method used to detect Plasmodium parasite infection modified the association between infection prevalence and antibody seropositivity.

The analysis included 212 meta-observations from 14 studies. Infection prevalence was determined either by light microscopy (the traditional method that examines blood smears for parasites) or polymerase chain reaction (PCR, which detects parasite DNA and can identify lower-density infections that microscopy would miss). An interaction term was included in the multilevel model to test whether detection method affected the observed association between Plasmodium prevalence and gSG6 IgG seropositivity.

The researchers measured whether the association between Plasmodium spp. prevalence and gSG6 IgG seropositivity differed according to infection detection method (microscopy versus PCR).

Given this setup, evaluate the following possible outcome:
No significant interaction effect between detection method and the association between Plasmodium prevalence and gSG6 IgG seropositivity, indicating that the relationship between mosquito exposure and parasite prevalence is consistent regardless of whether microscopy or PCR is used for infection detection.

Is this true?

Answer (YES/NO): YES